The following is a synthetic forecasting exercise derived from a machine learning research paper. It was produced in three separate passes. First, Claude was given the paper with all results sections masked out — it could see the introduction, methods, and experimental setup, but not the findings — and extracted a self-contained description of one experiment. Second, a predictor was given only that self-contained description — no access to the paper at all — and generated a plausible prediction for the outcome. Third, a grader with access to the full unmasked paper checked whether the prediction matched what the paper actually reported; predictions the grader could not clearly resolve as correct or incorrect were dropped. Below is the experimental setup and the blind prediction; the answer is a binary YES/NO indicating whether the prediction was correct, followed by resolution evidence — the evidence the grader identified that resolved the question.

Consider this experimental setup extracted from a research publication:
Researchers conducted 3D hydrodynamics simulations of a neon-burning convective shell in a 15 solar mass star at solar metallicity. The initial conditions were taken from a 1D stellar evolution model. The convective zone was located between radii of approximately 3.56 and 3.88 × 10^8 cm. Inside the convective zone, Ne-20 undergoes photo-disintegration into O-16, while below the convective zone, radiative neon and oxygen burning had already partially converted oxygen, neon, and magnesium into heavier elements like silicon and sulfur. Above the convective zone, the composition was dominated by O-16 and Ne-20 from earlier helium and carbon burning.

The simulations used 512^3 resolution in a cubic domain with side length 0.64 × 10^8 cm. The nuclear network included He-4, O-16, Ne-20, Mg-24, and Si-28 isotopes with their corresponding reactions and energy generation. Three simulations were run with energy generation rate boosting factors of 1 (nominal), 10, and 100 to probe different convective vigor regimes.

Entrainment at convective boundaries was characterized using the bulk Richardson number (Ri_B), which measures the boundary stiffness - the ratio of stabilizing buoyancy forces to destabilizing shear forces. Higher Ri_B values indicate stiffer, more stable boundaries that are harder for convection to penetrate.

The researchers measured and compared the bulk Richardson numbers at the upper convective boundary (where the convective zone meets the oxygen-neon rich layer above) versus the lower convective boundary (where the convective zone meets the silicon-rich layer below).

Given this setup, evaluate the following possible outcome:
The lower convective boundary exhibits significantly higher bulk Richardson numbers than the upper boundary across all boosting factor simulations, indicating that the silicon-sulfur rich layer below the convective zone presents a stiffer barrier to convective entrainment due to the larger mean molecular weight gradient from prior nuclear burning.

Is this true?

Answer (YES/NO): YES